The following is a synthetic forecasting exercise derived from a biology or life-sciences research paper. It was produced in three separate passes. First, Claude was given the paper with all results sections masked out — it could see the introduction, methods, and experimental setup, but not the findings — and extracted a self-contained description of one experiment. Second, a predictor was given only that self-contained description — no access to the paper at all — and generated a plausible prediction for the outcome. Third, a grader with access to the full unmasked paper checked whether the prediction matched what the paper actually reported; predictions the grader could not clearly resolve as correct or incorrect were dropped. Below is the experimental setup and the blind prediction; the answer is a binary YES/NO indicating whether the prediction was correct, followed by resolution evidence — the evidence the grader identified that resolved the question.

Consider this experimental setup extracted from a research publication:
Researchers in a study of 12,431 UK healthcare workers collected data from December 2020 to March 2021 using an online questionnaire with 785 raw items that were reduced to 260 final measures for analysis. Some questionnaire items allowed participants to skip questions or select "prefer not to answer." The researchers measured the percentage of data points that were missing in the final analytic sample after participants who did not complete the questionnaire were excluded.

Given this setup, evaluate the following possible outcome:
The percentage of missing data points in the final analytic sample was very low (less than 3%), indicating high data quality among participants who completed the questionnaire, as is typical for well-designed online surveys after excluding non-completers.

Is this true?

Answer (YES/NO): NO